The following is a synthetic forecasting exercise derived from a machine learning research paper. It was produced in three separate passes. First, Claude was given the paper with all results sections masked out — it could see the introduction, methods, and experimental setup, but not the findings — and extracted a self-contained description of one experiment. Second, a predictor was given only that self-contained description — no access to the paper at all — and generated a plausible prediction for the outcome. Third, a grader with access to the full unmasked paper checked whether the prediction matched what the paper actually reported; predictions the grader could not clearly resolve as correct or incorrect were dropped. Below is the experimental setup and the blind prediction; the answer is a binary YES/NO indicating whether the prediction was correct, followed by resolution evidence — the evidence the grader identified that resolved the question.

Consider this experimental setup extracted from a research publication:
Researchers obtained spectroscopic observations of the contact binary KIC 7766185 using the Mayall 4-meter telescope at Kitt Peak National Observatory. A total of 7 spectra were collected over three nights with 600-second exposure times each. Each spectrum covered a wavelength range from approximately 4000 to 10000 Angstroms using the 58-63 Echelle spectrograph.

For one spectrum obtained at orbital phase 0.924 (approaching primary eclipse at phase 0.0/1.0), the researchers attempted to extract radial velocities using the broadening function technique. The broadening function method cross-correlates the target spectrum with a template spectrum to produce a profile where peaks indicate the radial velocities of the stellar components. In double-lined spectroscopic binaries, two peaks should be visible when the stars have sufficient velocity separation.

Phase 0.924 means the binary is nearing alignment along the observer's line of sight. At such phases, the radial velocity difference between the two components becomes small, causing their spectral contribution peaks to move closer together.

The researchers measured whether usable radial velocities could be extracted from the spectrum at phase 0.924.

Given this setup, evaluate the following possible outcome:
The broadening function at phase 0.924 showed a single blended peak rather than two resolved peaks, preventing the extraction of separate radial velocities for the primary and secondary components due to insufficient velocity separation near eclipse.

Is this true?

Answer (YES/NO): YES